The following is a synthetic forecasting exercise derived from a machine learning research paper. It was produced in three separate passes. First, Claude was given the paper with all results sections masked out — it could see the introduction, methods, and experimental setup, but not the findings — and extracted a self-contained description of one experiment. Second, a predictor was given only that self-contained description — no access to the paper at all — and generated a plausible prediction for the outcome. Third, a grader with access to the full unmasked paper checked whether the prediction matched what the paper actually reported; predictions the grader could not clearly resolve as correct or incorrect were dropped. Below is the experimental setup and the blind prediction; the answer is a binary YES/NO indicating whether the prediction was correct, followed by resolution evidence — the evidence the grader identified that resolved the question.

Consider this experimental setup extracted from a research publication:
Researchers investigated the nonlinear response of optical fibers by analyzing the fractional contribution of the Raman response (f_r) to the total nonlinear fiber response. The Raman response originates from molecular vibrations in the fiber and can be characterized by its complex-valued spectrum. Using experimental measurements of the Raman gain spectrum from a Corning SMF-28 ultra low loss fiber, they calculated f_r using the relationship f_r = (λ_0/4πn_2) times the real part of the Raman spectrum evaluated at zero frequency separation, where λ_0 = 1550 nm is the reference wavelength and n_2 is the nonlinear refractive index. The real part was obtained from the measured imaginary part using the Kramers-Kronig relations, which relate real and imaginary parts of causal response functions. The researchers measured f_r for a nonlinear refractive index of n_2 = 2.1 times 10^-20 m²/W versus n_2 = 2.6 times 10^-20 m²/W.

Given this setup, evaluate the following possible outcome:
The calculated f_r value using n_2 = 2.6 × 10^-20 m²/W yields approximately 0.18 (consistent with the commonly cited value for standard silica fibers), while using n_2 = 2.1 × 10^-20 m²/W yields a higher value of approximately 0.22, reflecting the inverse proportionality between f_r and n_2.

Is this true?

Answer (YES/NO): NO